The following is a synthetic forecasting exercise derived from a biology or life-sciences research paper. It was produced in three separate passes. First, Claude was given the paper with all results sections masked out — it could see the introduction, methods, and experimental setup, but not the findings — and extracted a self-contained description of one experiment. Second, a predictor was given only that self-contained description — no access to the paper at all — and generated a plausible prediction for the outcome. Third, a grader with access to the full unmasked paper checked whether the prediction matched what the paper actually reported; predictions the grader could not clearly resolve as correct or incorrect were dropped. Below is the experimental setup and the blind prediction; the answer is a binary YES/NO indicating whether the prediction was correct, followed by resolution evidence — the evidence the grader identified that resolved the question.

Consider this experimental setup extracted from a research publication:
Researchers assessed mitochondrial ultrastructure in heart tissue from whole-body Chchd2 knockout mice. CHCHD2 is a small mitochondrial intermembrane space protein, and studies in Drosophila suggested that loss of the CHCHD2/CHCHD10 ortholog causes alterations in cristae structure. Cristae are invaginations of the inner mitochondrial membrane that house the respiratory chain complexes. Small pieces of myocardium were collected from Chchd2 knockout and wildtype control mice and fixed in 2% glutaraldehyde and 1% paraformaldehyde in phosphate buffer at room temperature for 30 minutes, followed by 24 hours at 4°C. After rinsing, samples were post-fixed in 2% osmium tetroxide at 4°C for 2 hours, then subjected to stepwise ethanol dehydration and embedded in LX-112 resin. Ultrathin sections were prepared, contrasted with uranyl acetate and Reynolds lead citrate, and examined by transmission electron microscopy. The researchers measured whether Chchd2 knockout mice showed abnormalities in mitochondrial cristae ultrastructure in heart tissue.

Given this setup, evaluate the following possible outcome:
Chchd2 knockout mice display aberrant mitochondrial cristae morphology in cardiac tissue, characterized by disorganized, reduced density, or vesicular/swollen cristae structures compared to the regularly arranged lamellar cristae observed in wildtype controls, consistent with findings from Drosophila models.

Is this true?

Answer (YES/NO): NO